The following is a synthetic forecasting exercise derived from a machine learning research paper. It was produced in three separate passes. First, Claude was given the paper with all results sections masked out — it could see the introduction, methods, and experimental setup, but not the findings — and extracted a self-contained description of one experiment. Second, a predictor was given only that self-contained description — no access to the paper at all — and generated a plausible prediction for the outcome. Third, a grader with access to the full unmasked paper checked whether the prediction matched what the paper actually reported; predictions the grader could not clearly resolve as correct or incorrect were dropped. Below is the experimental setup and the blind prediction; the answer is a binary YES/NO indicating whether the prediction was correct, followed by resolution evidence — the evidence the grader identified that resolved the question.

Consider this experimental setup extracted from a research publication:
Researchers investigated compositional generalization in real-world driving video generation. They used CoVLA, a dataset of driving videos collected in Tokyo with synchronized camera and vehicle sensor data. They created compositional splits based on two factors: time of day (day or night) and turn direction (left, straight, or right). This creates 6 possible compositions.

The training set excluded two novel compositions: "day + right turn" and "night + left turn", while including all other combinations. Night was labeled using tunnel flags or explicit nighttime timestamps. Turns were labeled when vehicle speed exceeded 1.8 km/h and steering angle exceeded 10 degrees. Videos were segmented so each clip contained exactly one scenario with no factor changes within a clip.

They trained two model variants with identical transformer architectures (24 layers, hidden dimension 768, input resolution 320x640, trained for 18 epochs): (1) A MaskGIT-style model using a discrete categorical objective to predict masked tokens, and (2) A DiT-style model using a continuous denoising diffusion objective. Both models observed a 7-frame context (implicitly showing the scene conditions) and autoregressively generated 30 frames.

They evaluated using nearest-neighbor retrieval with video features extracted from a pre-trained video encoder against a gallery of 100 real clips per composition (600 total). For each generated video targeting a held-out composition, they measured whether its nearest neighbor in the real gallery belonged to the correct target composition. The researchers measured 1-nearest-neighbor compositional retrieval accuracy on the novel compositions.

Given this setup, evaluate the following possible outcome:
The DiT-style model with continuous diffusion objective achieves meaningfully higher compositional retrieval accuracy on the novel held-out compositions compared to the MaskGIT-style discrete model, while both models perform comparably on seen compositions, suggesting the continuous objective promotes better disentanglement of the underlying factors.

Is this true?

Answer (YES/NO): YES